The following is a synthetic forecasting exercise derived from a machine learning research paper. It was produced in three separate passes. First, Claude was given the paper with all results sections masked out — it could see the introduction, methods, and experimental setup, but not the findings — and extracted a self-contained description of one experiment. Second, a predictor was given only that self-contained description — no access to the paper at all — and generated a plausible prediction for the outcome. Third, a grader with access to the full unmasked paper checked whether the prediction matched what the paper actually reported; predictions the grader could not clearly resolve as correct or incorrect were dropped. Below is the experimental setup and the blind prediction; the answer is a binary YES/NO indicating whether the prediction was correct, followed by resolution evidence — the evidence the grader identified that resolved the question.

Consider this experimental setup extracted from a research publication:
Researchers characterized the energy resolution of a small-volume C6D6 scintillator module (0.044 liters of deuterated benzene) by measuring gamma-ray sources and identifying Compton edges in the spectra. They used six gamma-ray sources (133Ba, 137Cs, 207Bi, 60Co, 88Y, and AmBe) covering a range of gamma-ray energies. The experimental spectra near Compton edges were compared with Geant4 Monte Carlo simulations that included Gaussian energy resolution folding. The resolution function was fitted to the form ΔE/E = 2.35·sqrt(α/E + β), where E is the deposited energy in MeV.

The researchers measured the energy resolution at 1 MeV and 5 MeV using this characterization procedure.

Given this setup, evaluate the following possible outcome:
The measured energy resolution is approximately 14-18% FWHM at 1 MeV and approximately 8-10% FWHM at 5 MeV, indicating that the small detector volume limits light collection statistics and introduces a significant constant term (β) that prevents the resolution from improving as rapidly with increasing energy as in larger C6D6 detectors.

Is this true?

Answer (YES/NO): YES